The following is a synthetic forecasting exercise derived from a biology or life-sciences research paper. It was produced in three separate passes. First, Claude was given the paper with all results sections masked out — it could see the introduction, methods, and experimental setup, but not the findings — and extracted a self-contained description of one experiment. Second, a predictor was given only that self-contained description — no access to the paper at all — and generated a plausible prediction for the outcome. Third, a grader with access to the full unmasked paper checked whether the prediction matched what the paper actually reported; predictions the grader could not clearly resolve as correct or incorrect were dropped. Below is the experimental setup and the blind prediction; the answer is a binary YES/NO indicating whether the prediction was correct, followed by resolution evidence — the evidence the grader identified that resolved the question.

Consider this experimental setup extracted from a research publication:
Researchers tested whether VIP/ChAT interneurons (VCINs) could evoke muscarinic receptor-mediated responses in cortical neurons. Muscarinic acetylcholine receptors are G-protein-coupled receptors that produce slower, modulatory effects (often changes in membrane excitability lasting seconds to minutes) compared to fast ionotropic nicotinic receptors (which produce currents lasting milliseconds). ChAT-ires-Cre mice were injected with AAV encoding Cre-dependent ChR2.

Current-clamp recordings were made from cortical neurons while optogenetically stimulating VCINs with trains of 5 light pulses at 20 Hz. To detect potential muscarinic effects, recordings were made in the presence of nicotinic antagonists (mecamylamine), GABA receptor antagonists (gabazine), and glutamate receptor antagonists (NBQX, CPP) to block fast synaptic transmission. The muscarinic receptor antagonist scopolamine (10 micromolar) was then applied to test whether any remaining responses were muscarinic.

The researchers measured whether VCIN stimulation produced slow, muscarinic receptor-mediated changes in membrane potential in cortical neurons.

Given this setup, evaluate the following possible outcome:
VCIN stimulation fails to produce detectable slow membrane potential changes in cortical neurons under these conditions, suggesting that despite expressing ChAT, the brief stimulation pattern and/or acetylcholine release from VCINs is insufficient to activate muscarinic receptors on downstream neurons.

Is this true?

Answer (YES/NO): YES